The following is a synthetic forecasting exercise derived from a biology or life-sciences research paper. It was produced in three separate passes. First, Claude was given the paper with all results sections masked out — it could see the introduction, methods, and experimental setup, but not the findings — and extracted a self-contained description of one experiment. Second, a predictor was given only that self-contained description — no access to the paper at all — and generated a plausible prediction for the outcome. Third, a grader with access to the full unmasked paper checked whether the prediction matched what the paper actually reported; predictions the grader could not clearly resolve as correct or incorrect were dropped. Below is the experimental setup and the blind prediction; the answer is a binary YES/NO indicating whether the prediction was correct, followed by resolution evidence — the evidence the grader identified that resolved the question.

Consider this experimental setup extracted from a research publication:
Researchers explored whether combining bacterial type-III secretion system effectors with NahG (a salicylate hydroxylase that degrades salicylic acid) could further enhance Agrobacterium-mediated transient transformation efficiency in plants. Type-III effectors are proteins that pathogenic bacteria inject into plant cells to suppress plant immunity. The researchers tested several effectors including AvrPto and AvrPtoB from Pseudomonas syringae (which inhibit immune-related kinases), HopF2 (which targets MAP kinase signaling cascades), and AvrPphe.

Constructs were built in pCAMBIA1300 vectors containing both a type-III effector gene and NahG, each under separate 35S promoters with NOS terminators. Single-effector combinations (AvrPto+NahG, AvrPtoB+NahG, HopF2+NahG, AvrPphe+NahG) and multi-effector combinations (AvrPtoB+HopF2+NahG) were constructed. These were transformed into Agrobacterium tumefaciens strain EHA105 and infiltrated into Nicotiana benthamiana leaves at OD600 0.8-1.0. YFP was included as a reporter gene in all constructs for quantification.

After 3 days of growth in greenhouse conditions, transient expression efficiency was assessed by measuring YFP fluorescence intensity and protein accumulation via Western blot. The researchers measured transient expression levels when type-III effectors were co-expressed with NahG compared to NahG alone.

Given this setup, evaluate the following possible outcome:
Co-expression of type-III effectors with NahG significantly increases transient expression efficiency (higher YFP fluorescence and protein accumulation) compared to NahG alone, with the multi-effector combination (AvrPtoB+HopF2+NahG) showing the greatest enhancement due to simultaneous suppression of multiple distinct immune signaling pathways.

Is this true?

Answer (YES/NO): NO